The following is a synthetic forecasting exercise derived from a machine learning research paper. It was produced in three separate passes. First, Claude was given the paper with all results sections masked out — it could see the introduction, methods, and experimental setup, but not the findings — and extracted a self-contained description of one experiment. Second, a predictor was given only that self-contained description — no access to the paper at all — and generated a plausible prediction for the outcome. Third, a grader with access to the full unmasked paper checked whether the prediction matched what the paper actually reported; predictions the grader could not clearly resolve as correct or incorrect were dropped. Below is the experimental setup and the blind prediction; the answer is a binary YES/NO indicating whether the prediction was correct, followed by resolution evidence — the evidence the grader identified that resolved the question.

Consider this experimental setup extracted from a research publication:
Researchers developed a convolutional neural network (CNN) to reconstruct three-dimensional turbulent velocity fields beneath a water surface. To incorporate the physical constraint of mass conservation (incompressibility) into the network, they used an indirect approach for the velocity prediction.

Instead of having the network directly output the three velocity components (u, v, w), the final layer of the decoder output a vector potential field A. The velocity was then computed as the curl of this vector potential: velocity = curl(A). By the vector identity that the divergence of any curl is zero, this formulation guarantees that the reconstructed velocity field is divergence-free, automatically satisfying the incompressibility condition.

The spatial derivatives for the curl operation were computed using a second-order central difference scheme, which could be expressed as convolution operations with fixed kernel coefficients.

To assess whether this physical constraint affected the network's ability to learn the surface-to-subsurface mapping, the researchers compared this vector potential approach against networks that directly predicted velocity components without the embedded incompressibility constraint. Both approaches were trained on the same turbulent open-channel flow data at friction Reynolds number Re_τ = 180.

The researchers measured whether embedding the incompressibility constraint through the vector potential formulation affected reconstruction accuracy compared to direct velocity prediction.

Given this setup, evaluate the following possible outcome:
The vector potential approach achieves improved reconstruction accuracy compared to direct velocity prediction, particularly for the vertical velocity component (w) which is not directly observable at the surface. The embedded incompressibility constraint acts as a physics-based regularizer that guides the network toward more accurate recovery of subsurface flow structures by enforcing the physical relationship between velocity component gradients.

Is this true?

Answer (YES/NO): NO